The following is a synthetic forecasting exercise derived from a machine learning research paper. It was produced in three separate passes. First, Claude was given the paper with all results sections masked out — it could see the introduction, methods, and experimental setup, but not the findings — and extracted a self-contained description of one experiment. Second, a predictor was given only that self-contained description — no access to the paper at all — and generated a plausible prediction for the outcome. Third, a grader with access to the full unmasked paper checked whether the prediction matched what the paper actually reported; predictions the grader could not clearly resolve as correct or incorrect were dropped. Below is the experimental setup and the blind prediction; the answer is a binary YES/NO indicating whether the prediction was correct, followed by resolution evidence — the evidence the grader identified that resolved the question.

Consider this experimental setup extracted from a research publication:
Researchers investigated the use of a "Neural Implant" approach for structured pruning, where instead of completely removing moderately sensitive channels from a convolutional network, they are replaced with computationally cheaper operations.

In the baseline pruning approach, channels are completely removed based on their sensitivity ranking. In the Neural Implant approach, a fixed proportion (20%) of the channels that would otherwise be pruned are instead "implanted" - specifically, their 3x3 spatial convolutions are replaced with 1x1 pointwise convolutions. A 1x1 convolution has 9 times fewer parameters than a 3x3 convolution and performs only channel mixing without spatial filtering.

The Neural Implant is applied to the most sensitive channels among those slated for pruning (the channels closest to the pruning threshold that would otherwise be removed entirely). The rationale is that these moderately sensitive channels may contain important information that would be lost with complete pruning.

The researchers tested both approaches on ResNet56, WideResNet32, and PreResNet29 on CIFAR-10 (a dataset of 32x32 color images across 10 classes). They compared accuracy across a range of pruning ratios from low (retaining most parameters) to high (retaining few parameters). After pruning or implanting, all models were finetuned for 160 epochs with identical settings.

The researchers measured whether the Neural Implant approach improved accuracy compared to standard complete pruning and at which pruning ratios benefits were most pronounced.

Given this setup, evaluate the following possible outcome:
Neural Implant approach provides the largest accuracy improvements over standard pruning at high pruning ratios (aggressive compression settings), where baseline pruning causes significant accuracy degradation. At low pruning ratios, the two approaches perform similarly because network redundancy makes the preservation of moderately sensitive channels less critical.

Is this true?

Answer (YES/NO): NO